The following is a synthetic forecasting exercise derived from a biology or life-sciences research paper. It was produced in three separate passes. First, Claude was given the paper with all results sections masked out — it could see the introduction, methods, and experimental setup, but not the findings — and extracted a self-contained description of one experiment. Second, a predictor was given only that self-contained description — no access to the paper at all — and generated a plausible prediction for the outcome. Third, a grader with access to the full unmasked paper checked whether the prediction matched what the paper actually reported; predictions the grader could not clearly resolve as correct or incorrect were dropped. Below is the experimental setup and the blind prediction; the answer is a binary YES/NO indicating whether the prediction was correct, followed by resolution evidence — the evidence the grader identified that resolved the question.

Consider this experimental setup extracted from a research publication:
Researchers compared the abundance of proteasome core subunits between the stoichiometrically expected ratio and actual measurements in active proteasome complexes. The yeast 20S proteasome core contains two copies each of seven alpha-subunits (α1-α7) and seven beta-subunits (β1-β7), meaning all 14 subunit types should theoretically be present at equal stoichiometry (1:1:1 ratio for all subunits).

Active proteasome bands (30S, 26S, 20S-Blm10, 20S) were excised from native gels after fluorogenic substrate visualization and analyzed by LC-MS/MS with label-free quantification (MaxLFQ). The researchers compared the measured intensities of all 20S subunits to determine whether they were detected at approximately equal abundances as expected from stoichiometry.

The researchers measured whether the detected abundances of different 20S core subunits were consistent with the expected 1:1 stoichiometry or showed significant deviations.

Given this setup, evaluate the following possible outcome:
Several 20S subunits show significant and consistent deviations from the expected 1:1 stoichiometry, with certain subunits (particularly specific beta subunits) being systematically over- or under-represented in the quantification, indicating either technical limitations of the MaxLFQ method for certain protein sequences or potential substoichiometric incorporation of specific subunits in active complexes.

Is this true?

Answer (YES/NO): NO